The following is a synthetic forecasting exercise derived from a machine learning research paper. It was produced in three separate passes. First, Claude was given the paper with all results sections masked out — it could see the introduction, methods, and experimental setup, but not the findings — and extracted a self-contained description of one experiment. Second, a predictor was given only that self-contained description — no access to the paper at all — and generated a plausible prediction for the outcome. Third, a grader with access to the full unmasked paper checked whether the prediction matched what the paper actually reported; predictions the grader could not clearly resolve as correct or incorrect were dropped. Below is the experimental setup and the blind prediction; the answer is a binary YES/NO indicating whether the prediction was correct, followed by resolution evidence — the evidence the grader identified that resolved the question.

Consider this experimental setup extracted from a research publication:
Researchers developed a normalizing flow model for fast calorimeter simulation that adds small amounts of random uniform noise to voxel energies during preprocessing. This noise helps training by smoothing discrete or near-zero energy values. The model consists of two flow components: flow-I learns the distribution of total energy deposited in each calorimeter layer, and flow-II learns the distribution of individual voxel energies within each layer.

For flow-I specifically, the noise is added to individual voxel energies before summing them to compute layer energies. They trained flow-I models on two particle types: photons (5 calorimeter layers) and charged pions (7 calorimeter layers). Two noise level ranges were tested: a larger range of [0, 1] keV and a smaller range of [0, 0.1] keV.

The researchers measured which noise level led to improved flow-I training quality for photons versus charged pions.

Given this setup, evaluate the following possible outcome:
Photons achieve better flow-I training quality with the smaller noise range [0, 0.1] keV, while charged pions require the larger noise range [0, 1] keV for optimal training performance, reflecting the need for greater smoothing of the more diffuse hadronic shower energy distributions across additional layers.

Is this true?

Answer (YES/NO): NO